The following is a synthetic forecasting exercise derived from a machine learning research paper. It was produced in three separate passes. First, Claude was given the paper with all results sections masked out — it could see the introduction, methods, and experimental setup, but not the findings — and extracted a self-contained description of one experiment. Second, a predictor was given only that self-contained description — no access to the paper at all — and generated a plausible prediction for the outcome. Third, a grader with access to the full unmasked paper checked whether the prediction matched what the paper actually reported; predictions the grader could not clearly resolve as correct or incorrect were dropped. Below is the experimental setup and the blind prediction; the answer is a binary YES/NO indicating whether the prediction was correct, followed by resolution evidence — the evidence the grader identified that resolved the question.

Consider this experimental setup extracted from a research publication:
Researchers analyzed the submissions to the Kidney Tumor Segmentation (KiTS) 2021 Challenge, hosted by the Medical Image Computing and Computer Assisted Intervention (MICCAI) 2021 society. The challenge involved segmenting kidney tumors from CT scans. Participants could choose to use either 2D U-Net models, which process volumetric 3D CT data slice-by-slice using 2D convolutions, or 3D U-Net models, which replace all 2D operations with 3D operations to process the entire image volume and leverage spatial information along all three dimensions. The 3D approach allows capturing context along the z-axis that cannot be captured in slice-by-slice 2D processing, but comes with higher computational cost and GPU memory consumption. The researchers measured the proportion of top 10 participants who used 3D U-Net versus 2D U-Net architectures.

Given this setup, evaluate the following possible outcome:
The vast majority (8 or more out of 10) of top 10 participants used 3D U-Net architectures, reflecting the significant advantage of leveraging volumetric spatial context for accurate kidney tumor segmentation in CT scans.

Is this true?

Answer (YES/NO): YES